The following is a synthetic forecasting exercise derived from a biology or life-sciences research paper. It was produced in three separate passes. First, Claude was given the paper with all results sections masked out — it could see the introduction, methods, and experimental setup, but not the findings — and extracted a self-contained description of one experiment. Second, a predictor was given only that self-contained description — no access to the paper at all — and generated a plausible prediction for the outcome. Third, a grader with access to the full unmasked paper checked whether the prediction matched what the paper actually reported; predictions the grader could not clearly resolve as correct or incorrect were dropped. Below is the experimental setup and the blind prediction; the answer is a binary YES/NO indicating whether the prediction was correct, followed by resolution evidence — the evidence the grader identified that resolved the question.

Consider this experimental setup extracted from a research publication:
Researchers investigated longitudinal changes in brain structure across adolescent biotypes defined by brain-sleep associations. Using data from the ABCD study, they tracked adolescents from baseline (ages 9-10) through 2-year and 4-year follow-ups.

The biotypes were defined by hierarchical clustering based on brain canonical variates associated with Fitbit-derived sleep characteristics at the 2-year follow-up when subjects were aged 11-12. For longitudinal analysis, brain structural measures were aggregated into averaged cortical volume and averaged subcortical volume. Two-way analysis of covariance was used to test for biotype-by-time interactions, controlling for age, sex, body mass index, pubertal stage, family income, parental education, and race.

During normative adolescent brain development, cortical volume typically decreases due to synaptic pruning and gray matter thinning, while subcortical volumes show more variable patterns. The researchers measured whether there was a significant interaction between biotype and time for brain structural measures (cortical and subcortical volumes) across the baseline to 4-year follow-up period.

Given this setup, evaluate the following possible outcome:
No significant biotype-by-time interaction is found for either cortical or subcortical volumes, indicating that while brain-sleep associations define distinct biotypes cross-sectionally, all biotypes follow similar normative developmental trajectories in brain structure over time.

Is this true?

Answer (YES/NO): YES